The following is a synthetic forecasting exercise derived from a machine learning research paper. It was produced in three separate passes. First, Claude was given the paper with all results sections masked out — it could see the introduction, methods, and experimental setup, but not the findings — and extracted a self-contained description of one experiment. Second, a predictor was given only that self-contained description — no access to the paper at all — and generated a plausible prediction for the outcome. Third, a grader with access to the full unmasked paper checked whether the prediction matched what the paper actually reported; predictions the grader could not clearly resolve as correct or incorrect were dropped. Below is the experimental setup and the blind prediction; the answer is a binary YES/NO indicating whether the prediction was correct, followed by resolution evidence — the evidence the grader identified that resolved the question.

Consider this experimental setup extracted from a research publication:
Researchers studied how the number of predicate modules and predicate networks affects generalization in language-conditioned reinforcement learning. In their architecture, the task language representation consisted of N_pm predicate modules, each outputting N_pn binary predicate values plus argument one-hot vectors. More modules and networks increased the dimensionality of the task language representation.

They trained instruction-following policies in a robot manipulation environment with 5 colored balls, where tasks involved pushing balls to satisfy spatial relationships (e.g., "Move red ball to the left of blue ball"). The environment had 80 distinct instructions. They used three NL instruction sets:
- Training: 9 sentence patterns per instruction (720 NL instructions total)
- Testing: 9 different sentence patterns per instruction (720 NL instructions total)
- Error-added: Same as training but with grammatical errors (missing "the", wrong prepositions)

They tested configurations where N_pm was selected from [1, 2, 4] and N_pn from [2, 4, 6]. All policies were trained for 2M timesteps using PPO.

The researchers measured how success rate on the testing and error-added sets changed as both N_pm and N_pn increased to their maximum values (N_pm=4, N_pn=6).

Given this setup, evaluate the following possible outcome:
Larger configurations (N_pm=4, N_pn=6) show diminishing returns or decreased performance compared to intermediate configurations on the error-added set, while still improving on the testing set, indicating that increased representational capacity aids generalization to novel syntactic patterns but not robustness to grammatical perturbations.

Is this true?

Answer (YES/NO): NO